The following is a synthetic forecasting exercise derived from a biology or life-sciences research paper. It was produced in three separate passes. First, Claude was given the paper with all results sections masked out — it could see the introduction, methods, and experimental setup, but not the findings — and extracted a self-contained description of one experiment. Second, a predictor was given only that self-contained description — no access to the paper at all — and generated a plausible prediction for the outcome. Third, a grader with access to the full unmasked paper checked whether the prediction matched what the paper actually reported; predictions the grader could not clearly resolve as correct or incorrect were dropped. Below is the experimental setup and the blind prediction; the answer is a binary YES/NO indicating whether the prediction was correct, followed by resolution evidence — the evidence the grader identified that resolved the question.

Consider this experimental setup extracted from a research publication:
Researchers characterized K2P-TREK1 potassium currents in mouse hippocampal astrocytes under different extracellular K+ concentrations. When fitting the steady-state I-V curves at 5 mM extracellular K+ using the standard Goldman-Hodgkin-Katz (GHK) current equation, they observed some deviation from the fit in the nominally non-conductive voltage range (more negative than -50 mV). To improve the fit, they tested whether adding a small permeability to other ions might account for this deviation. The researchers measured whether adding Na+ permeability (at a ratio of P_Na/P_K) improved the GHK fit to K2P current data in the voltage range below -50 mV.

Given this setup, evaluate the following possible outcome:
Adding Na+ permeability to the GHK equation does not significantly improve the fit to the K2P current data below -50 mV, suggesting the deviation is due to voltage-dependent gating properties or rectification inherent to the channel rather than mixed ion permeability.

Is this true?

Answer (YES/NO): NO